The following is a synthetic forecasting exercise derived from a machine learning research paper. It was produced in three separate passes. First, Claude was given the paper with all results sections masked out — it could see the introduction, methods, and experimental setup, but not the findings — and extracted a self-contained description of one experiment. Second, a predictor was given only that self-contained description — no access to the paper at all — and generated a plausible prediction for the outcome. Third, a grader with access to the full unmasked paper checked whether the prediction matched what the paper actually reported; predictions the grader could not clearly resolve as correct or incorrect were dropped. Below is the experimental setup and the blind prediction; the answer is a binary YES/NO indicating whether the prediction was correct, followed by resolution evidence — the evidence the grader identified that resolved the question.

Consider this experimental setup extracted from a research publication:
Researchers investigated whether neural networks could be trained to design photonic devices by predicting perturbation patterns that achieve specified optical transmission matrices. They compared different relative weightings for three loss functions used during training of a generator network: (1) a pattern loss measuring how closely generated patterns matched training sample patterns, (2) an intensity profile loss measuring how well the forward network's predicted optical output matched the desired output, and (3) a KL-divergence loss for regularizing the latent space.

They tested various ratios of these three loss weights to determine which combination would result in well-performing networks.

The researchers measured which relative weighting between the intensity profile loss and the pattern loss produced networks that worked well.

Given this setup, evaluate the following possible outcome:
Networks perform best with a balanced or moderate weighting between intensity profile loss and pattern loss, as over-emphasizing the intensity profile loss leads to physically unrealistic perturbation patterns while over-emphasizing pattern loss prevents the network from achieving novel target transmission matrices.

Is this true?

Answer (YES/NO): NO